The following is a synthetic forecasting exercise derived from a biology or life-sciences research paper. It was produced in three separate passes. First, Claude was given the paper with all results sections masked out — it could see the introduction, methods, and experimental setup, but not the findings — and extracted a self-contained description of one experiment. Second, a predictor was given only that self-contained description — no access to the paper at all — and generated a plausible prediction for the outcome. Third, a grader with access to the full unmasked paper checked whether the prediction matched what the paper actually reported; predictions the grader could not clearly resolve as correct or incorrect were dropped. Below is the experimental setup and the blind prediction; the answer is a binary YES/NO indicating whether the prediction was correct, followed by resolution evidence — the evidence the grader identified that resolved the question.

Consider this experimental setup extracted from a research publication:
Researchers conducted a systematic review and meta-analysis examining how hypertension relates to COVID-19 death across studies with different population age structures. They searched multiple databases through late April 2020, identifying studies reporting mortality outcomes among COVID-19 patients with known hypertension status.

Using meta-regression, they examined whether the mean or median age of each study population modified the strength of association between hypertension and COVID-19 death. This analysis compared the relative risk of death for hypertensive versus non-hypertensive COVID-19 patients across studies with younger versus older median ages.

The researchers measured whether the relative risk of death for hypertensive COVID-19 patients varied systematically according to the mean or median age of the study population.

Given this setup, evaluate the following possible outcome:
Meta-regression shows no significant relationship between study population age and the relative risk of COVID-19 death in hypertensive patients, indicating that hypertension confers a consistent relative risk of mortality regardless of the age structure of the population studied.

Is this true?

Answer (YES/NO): NO